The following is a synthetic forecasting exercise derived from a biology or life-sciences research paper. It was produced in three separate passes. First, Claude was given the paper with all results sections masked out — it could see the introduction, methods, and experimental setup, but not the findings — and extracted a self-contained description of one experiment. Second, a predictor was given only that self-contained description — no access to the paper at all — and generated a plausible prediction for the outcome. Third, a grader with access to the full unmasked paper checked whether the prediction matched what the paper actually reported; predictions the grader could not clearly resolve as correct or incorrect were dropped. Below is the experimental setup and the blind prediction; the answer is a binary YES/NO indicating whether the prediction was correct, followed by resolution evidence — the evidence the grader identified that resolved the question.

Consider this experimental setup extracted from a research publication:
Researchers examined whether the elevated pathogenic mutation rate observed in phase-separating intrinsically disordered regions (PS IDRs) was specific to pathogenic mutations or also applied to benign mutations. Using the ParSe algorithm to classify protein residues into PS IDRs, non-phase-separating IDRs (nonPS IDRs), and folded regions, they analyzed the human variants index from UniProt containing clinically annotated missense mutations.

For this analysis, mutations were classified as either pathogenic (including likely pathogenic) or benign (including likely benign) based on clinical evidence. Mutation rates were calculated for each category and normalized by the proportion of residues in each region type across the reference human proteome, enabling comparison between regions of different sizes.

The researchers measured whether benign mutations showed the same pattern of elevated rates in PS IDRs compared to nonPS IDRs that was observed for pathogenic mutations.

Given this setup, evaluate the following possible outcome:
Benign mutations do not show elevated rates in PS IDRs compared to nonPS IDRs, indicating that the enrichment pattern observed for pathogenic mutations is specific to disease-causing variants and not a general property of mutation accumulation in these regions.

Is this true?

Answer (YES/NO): YES